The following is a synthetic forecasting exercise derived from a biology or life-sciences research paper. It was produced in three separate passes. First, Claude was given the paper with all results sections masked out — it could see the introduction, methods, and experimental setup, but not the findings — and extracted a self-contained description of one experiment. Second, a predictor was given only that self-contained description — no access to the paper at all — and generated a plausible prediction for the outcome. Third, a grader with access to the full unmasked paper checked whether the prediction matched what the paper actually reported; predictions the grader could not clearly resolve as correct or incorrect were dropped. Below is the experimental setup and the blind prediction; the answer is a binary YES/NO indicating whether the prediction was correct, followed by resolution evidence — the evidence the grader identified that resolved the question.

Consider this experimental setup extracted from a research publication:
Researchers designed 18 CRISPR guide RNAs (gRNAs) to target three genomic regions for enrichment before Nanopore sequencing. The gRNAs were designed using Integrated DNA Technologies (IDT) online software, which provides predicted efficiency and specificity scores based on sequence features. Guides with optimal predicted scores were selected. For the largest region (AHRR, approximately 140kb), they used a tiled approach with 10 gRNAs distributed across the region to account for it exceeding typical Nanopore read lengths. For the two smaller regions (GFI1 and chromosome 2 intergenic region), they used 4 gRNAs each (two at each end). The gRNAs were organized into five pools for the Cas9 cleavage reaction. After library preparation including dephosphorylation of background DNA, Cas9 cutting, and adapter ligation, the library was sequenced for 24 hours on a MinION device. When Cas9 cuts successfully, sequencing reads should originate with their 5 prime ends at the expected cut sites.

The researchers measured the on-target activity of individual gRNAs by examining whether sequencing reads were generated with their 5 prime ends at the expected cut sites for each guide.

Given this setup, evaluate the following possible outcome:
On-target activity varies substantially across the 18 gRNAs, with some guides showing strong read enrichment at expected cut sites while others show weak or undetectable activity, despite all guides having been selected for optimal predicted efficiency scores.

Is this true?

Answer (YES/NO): NO